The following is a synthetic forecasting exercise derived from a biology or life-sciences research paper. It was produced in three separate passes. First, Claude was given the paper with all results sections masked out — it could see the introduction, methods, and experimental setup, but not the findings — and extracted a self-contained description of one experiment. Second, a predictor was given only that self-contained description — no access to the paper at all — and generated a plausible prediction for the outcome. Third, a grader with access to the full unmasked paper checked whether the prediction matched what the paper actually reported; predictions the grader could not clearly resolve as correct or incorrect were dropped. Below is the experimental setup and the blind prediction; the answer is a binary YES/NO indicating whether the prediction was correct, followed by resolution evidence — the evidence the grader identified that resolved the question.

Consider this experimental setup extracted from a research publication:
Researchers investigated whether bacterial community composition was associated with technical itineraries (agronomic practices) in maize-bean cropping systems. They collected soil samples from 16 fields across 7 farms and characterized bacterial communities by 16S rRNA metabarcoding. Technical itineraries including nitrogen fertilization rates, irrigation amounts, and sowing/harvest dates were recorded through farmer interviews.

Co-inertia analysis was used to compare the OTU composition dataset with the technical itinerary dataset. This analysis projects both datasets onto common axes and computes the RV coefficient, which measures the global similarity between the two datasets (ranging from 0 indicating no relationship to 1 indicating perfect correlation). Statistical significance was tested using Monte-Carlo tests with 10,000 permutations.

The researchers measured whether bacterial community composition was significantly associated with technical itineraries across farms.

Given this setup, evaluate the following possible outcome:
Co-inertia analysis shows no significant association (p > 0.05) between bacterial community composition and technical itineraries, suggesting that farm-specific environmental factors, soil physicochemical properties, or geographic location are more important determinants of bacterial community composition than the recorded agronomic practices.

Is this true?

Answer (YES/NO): NO